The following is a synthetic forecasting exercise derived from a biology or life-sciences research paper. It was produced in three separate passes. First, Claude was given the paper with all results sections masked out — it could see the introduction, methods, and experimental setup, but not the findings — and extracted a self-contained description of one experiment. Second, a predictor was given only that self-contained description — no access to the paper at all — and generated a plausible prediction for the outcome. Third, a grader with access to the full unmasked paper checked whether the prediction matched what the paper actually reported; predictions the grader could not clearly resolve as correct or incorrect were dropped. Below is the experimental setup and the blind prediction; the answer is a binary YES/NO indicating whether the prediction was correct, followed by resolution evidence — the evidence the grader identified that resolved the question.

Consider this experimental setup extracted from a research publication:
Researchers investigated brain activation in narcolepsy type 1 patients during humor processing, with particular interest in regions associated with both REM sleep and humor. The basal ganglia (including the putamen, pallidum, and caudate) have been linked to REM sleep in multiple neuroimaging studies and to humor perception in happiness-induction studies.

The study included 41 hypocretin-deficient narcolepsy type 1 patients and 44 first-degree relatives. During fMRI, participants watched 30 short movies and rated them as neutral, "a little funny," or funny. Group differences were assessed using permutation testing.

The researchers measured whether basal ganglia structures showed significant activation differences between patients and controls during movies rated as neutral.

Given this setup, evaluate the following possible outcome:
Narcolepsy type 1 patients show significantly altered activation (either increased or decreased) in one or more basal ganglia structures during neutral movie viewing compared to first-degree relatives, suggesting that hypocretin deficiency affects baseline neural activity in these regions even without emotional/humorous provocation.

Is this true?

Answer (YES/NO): YES